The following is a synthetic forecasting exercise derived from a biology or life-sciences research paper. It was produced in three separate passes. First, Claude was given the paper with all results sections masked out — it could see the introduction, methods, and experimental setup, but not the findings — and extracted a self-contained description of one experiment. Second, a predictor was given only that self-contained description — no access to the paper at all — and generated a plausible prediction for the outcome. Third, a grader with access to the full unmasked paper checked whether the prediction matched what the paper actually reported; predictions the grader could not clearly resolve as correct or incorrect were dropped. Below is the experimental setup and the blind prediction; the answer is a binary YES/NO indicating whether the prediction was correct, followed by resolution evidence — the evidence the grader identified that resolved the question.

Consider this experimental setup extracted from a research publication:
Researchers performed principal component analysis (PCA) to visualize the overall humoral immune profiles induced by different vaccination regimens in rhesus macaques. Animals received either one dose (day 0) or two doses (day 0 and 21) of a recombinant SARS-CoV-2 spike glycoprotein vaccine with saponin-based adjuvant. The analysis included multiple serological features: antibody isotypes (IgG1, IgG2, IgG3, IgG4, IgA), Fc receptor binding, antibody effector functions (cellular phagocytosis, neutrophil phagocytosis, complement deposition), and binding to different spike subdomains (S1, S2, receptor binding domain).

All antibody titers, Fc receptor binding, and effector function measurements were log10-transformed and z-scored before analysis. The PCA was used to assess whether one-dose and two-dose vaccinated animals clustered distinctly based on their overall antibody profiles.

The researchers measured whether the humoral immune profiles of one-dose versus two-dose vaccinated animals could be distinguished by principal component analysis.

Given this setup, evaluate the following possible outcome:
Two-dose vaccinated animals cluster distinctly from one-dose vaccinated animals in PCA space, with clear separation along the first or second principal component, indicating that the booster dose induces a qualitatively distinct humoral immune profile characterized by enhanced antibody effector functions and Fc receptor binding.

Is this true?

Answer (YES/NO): YES